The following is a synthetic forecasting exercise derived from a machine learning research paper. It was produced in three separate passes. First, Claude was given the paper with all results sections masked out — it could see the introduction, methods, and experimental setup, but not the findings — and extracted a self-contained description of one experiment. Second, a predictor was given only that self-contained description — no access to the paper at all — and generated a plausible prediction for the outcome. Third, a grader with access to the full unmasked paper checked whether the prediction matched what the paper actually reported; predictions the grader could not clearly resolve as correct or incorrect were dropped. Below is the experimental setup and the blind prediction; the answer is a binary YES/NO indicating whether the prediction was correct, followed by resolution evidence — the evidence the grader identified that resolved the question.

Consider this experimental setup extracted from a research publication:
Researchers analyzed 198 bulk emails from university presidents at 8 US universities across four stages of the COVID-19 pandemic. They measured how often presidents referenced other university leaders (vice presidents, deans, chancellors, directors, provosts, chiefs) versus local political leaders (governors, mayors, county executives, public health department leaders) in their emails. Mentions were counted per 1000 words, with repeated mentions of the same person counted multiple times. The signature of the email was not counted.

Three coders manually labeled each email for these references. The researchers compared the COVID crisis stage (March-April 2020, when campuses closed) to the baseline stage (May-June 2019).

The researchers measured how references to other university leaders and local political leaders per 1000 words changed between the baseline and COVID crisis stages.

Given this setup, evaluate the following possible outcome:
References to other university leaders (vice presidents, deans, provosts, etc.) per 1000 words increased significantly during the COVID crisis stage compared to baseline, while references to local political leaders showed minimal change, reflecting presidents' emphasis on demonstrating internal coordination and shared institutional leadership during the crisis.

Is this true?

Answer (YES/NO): NO